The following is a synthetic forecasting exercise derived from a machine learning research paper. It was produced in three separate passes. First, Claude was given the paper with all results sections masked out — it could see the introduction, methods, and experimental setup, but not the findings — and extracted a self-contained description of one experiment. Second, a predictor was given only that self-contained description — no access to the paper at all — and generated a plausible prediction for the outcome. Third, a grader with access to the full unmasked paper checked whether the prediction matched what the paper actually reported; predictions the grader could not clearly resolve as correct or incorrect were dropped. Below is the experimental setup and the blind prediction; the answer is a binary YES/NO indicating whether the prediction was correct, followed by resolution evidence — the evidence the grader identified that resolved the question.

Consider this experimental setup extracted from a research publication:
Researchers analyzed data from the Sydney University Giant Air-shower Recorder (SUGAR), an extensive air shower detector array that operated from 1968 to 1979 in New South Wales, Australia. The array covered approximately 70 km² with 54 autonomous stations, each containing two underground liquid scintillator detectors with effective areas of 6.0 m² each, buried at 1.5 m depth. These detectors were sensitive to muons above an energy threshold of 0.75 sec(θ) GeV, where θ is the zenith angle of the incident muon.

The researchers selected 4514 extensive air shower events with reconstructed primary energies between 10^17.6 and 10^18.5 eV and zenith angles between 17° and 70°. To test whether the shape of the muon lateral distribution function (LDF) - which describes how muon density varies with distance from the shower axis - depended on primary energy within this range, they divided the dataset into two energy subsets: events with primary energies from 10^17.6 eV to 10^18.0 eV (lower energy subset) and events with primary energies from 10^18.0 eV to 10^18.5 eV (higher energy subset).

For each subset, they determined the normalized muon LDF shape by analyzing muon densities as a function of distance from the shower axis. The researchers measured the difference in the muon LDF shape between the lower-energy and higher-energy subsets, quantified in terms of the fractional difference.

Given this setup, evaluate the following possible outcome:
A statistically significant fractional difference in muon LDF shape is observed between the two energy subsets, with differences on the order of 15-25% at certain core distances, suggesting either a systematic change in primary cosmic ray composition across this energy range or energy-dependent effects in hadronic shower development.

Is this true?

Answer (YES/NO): NO